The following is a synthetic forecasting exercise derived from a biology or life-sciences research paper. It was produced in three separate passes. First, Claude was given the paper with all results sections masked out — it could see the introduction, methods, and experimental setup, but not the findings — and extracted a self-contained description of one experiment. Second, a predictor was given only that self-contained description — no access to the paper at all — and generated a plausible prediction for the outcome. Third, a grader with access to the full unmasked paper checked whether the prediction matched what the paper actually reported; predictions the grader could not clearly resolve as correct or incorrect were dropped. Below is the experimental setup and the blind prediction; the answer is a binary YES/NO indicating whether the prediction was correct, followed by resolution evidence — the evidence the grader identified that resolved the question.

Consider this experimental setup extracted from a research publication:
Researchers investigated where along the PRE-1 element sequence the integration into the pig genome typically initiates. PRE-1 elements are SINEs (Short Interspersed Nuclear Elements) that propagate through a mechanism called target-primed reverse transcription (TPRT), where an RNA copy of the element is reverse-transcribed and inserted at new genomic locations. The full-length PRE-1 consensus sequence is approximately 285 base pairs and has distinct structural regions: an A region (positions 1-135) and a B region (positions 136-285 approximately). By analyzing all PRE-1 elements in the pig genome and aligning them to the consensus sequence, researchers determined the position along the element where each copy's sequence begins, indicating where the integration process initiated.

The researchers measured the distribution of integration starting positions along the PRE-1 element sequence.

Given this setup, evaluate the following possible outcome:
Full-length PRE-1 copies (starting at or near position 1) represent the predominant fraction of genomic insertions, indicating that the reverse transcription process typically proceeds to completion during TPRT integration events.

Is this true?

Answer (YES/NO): NO